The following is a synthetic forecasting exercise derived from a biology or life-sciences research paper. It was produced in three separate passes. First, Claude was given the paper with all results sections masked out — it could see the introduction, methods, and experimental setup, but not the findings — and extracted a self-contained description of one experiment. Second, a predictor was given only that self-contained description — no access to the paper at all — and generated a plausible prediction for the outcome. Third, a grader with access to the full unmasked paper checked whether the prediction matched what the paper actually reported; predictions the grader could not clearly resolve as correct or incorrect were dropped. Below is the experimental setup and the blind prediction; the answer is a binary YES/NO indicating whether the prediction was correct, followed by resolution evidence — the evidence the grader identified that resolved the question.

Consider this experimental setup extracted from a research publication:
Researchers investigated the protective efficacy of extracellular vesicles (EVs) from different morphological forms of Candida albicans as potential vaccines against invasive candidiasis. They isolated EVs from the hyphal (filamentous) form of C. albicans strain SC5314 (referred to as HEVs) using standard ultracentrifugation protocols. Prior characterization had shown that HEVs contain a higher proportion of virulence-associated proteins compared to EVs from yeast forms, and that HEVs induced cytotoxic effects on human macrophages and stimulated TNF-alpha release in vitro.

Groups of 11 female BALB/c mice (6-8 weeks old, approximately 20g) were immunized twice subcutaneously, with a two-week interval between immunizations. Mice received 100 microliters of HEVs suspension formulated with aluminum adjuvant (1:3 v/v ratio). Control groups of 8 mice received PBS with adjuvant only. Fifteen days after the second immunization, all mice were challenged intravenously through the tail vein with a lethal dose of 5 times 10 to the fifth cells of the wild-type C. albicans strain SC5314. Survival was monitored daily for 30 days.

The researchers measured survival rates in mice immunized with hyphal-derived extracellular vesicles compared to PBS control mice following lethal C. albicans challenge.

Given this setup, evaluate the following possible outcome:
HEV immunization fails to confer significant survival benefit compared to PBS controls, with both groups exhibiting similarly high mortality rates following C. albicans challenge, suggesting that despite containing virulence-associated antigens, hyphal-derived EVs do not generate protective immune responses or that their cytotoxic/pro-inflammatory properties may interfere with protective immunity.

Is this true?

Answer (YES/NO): NO